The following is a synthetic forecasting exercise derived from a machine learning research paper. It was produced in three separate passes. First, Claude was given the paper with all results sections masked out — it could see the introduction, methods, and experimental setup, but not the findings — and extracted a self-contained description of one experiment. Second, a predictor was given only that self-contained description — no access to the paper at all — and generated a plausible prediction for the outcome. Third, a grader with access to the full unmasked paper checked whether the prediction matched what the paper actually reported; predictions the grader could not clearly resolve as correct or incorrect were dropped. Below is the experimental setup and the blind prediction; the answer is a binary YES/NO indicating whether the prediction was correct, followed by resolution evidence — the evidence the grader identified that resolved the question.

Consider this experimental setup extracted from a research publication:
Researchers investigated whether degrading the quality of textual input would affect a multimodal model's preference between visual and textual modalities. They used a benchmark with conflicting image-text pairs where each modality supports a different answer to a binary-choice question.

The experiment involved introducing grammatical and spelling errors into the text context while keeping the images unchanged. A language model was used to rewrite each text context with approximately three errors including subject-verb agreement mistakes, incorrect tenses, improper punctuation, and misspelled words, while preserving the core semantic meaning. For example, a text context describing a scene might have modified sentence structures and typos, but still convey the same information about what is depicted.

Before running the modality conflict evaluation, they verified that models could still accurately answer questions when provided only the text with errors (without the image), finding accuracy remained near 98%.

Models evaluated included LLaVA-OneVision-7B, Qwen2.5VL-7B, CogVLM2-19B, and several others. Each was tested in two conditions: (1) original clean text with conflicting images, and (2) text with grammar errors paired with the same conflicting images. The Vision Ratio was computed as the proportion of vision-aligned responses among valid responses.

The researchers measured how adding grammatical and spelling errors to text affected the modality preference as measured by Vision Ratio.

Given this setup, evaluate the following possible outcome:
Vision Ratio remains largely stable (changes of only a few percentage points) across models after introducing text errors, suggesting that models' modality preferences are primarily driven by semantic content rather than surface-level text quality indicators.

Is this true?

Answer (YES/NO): NO